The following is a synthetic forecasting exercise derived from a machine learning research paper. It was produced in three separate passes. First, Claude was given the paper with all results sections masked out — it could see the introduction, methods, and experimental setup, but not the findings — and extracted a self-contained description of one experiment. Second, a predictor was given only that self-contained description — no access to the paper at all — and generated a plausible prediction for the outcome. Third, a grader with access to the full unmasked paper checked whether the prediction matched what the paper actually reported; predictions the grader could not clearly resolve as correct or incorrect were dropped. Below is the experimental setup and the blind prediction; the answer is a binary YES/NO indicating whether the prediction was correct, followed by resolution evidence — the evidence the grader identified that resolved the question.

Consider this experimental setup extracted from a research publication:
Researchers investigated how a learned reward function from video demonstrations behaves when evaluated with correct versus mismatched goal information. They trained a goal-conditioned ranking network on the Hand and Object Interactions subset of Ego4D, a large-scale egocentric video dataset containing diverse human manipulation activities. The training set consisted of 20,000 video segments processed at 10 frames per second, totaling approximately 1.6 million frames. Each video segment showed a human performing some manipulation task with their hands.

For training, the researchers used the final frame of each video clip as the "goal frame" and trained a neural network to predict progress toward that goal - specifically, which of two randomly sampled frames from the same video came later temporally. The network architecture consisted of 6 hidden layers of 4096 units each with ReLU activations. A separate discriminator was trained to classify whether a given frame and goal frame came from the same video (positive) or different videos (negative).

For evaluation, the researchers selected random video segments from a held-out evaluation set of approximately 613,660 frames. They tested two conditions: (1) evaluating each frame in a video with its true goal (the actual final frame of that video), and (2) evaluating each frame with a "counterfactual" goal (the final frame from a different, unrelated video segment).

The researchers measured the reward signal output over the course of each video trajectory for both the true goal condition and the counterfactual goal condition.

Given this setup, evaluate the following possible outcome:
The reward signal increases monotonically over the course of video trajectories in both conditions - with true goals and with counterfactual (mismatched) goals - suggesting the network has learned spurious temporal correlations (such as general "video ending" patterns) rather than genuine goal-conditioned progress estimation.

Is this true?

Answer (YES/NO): NO